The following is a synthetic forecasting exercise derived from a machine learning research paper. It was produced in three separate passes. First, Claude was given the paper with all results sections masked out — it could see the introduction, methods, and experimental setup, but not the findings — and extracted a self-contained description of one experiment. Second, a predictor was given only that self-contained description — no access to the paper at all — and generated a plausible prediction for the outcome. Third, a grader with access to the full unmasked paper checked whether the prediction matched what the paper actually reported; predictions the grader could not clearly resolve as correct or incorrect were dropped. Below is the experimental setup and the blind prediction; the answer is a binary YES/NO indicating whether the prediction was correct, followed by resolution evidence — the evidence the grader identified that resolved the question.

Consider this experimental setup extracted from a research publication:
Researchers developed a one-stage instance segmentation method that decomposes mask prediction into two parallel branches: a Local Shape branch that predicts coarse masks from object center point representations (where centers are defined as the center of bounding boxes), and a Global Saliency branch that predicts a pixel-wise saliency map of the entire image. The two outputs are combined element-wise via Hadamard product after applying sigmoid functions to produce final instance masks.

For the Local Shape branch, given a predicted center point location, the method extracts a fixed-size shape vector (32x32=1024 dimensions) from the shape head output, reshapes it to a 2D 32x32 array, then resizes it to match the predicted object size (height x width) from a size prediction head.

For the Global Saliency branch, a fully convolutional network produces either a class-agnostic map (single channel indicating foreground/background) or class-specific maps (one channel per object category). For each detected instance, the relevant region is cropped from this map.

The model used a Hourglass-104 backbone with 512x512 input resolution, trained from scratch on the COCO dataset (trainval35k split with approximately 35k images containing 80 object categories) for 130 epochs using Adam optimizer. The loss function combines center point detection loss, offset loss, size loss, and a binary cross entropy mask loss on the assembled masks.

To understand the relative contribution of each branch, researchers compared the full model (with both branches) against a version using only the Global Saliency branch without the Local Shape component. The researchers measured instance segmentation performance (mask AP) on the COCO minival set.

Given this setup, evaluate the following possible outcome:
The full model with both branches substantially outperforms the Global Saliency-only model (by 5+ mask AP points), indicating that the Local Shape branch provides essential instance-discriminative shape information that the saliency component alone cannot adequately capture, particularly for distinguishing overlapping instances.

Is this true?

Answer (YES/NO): YES